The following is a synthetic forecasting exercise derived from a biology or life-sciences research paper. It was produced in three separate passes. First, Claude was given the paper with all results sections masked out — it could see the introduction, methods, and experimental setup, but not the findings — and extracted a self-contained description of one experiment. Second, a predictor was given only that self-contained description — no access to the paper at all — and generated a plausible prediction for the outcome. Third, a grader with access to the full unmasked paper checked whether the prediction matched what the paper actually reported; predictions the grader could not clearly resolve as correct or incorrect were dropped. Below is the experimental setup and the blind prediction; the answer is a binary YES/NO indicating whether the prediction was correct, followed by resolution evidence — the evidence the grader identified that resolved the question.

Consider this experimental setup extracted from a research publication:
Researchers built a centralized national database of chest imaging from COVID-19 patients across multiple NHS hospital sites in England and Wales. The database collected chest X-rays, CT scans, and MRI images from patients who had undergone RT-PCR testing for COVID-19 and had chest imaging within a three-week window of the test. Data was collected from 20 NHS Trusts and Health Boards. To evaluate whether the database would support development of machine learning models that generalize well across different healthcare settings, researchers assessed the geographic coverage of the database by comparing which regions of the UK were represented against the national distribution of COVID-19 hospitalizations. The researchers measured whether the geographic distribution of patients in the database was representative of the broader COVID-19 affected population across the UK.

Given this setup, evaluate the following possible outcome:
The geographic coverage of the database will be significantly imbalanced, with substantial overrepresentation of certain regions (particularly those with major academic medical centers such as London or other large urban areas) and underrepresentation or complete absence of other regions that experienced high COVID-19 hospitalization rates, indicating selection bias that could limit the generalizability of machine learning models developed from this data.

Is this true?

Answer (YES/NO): YES